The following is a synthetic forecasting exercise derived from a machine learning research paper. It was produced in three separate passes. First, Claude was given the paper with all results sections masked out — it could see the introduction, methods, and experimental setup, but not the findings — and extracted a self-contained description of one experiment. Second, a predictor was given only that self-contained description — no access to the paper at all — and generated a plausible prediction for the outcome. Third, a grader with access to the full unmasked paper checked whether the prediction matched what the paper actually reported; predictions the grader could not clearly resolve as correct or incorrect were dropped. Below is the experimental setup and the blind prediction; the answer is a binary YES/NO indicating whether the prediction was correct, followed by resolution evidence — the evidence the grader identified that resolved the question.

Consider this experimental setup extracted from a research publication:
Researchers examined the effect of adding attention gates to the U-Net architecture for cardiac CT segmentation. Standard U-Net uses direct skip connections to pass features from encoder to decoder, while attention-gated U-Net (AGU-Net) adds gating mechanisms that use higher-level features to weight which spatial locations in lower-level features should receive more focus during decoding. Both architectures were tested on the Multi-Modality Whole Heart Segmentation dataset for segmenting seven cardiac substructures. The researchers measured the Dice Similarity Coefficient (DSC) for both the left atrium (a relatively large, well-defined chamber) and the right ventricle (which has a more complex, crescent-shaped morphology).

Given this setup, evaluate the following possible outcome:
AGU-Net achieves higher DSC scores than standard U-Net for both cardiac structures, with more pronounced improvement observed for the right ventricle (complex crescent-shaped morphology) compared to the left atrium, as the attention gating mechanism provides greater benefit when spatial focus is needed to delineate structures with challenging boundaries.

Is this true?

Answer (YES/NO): NO